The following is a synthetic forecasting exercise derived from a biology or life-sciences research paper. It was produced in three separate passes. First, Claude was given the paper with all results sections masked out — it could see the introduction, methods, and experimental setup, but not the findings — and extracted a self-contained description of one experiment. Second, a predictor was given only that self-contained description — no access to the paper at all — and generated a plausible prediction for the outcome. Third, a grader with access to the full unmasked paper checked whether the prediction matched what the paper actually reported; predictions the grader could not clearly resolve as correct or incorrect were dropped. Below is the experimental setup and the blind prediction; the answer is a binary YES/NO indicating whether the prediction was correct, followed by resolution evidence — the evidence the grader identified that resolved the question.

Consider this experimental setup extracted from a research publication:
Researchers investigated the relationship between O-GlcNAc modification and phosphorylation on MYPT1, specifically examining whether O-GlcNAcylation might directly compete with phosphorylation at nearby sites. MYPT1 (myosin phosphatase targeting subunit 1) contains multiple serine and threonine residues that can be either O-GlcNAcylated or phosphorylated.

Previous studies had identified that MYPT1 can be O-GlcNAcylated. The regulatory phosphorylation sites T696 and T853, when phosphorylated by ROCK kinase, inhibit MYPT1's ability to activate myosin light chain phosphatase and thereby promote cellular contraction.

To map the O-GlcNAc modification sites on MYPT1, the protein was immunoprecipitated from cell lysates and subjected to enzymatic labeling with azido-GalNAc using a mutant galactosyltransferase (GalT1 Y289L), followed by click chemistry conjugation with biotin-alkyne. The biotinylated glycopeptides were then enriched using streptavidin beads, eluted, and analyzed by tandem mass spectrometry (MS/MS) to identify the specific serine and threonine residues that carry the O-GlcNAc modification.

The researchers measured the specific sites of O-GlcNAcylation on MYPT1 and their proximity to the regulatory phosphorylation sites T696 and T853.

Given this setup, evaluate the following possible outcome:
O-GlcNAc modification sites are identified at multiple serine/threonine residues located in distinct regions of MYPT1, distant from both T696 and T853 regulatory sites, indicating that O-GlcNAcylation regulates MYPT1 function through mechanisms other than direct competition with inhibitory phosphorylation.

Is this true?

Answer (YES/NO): YES